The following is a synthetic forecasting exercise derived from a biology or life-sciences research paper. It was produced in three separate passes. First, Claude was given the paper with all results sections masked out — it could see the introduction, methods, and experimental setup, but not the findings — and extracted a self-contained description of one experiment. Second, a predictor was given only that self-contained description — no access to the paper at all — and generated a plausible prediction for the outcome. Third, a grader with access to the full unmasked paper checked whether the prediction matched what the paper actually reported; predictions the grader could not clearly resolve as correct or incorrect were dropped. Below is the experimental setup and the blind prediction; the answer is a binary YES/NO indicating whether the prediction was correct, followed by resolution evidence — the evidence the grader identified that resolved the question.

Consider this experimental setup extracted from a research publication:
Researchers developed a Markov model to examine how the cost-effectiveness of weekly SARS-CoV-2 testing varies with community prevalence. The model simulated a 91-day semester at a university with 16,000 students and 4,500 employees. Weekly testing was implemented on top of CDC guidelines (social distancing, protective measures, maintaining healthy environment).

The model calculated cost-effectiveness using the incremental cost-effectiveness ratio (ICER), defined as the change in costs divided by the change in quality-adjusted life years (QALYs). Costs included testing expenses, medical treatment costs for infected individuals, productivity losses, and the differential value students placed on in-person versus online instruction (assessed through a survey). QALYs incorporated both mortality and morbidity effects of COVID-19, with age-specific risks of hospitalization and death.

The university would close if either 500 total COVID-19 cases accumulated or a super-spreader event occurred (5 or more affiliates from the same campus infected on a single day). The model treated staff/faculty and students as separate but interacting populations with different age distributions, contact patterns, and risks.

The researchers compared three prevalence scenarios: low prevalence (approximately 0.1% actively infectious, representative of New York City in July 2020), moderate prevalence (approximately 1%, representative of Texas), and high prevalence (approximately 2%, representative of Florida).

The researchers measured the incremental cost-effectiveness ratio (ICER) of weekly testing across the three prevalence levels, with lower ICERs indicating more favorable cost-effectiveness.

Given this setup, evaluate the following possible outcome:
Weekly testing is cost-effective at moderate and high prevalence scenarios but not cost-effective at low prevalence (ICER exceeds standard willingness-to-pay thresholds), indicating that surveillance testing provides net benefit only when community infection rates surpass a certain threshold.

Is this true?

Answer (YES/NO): NO